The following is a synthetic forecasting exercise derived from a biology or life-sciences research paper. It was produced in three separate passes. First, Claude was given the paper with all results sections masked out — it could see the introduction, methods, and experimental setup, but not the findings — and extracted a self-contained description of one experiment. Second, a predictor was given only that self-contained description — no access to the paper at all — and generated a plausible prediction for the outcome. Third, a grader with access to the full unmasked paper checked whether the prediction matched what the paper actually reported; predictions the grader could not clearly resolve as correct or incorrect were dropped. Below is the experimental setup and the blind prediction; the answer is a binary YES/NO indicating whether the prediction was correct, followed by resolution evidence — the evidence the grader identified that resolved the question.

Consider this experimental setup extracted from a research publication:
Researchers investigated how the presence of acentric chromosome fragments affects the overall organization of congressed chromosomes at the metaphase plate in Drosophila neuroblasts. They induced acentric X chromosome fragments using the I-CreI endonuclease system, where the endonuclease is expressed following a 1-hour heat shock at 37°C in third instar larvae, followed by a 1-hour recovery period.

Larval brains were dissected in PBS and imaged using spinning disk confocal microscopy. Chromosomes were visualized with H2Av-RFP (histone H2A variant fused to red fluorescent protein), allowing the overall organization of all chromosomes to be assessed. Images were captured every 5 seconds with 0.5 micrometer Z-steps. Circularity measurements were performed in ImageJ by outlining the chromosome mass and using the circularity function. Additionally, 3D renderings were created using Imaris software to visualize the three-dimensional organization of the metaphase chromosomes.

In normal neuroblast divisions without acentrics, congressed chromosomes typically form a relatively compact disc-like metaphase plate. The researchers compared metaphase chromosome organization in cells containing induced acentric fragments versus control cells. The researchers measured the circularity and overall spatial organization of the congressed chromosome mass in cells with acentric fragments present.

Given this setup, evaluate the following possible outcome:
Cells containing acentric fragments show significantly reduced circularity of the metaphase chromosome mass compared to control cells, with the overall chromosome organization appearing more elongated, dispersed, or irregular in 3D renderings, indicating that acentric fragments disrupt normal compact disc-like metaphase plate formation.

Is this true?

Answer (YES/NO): NO